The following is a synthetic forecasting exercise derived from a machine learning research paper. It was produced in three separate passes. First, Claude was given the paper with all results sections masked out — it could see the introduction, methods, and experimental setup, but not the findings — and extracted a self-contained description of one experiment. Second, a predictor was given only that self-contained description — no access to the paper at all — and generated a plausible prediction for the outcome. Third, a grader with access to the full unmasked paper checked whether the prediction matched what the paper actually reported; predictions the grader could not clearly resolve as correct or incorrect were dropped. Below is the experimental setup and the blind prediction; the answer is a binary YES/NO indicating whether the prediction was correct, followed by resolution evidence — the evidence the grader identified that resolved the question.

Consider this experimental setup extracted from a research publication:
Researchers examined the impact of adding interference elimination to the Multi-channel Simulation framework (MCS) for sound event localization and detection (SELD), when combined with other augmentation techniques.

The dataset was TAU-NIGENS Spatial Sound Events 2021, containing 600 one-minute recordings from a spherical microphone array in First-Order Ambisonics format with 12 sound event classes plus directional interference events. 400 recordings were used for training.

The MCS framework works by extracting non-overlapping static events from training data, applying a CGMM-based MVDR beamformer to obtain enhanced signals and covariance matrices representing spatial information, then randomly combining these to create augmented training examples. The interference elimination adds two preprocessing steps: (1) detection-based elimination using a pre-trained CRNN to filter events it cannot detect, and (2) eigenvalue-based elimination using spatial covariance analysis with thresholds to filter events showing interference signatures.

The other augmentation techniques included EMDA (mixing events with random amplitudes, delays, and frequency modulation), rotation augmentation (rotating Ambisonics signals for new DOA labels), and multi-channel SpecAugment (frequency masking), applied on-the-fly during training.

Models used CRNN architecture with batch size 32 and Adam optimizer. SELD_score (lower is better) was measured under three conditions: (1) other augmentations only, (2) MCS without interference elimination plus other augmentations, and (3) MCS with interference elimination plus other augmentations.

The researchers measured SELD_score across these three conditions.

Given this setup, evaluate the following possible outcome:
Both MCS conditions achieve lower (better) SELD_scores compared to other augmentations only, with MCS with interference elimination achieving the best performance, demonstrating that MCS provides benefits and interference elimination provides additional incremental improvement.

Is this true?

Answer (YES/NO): NO